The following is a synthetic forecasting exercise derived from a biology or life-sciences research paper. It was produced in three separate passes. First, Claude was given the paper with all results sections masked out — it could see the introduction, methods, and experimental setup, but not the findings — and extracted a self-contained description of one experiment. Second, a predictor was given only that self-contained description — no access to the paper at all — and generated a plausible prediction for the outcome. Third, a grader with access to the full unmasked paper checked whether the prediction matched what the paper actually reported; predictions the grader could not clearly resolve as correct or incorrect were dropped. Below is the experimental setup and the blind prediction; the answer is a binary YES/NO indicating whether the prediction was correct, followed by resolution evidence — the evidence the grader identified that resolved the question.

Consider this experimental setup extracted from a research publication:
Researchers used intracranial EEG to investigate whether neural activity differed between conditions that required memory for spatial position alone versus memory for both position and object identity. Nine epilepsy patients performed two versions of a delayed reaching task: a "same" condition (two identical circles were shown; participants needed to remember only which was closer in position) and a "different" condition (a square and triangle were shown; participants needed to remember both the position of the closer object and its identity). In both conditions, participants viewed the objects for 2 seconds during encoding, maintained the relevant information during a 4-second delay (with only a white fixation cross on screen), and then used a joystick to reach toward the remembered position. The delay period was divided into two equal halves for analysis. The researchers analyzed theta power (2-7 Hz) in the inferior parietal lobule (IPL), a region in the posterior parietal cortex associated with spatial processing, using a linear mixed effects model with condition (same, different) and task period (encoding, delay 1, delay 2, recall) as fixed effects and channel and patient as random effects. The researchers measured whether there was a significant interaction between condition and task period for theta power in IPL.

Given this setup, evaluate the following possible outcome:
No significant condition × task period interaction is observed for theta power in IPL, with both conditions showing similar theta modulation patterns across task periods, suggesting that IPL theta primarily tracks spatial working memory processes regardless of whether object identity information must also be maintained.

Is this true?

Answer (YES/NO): NO